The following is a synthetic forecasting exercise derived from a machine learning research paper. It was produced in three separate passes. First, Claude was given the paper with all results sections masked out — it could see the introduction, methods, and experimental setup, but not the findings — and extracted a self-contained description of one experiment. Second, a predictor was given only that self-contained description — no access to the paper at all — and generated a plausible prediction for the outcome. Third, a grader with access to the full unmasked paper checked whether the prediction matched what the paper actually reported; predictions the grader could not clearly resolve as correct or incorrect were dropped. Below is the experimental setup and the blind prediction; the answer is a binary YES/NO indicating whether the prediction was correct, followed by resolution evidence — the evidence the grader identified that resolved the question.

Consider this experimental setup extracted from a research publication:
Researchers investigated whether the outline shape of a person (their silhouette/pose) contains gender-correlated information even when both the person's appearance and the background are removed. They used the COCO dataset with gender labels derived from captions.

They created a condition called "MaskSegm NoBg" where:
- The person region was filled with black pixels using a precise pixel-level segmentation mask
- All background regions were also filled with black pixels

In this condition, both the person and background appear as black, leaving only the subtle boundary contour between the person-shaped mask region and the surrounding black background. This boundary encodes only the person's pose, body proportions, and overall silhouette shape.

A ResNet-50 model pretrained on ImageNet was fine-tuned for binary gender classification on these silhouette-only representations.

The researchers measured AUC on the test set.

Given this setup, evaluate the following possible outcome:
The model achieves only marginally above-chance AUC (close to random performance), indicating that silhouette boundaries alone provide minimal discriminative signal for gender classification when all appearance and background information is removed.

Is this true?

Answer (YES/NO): NO